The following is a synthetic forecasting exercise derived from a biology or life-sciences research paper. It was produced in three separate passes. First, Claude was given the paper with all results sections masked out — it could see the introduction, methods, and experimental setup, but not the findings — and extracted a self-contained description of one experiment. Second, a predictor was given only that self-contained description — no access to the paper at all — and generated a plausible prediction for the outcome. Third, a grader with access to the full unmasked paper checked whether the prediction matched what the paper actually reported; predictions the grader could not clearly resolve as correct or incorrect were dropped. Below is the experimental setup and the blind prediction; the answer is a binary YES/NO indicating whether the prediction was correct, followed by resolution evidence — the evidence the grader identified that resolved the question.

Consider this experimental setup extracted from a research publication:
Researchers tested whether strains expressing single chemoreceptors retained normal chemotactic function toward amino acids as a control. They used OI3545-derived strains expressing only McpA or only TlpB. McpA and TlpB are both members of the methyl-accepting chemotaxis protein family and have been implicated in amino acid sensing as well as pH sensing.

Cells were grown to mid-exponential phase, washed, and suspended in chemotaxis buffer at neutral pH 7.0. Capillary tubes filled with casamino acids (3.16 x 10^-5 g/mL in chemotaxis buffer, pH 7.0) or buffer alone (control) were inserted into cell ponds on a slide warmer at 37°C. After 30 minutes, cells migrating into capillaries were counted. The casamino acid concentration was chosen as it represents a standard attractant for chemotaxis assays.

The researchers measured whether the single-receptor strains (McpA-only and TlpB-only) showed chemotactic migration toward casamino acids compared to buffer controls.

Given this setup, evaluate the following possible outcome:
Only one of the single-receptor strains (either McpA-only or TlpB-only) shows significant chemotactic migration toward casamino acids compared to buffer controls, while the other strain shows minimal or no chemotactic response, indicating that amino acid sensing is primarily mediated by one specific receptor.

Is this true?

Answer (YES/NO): YES